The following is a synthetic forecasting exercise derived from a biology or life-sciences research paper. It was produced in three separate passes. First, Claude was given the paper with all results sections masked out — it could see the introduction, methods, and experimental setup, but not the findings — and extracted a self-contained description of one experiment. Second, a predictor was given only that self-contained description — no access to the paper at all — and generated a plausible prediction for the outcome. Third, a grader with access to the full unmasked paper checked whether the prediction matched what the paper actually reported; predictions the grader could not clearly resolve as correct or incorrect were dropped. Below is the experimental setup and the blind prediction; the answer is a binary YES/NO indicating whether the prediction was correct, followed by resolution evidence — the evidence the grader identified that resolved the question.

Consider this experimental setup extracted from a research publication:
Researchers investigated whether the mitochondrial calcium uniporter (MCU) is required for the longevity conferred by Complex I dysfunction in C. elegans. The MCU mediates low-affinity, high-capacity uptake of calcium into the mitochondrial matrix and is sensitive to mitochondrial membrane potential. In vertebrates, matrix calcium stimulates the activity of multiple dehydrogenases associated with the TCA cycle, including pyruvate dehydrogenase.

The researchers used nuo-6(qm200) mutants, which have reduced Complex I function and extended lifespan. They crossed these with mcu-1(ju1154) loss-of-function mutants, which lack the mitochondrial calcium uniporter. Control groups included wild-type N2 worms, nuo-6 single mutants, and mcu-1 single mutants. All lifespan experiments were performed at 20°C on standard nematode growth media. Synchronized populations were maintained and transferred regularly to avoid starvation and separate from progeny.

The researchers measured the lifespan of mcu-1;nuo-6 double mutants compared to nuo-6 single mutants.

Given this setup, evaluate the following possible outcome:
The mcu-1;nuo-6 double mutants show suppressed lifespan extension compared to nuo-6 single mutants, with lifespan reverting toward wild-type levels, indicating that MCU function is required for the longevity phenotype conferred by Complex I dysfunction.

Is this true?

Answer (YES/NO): NO